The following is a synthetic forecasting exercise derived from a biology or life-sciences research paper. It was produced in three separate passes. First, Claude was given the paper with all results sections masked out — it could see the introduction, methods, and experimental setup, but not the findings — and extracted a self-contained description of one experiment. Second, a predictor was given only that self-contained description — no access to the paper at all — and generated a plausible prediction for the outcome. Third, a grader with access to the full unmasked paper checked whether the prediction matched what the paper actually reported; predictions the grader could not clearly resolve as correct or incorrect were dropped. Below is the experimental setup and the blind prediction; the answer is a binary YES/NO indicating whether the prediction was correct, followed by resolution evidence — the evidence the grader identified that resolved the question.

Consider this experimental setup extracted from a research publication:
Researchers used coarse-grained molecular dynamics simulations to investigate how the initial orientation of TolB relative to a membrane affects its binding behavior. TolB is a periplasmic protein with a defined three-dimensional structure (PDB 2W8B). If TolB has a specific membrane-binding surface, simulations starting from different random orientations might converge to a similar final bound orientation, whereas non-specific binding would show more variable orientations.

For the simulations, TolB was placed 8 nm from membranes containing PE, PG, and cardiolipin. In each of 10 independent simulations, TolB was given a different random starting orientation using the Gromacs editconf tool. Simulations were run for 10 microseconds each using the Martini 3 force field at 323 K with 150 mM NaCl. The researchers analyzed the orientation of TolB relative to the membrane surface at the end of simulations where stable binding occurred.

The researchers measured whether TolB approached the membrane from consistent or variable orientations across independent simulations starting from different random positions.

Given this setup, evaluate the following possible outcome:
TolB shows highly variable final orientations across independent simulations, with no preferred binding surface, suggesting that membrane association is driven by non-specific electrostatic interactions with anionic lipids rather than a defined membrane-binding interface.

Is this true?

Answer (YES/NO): NO